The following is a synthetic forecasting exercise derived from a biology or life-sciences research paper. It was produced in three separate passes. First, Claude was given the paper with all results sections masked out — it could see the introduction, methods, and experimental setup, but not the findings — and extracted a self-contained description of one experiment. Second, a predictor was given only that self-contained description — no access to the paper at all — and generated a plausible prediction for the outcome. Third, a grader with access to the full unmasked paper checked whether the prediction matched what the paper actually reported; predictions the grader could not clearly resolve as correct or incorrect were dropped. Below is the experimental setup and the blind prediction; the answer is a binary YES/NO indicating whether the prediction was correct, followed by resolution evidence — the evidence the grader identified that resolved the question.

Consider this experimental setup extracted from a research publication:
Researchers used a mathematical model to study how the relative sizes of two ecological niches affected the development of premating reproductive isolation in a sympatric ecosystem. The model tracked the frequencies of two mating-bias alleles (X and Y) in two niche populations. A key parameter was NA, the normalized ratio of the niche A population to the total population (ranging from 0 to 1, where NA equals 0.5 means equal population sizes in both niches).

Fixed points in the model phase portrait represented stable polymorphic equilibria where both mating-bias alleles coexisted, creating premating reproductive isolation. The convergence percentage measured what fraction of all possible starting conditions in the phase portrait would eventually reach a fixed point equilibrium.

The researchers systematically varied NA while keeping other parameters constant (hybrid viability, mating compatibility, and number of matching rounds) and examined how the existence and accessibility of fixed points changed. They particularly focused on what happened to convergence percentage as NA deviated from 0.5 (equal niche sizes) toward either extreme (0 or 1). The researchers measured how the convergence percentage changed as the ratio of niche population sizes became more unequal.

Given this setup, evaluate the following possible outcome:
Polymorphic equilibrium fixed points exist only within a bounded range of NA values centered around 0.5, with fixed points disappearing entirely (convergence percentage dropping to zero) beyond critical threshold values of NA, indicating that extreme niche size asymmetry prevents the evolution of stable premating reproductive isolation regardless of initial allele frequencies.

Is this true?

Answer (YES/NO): NO